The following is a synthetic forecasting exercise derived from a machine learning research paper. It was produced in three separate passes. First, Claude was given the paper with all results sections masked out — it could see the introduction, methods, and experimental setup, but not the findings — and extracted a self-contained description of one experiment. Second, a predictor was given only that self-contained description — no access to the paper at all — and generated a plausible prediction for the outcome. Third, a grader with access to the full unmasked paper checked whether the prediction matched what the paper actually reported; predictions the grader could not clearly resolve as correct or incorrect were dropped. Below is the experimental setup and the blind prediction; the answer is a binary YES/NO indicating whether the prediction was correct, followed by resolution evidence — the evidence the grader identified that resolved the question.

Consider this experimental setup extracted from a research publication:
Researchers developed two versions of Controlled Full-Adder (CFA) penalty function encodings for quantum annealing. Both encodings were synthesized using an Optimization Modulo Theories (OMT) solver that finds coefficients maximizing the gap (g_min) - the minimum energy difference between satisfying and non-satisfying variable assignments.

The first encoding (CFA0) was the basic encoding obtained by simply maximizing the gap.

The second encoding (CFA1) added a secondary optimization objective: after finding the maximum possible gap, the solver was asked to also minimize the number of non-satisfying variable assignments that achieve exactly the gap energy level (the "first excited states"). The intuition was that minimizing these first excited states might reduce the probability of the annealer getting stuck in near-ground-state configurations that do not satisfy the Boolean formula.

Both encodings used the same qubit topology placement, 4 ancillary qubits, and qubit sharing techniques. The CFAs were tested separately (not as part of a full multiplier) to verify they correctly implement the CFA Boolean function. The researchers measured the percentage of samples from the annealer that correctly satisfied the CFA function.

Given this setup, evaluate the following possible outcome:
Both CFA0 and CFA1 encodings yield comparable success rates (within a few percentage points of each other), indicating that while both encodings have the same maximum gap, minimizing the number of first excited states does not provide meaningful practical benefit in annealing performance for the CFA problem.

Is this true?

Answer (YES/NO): NO